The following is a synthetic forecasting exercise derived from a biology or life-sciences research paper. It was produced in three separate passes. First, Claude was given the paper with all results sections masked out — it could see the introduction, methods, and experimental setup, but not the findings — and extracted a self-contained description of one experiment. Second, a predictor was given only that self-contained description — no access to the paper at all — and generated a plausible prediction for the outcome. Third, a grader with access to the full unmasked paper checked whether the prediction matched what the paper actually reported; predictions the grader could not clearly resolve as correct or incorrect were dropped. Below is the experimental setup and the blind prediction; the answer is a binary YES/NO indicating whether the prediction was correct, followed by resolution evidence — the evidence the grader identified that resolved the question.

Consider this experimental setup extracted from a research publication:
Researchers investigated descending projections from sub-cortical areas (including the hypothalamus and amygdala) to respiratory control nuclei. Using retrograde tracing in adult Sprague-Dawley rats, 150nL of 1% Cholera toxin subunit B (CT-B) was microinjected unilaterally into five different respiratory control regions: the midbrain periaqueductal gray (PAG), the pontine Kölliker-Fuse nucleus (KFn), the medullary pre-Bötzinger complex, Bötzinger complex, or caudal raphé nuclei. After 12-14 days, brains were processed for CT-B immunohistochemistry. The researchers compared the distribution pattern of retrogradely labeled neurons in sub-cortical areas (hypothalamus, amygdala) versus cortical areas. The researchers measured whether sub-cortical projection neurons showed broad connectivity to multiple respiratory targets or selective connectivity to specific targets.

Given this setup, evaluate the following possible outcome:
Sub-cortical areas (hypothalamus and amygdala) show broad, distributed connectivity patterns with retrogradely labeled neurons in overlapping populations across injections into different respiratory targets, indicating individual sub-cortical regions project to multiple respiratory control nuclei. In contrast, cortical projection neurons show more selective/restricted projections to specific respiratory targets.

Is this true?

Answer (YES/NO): YES